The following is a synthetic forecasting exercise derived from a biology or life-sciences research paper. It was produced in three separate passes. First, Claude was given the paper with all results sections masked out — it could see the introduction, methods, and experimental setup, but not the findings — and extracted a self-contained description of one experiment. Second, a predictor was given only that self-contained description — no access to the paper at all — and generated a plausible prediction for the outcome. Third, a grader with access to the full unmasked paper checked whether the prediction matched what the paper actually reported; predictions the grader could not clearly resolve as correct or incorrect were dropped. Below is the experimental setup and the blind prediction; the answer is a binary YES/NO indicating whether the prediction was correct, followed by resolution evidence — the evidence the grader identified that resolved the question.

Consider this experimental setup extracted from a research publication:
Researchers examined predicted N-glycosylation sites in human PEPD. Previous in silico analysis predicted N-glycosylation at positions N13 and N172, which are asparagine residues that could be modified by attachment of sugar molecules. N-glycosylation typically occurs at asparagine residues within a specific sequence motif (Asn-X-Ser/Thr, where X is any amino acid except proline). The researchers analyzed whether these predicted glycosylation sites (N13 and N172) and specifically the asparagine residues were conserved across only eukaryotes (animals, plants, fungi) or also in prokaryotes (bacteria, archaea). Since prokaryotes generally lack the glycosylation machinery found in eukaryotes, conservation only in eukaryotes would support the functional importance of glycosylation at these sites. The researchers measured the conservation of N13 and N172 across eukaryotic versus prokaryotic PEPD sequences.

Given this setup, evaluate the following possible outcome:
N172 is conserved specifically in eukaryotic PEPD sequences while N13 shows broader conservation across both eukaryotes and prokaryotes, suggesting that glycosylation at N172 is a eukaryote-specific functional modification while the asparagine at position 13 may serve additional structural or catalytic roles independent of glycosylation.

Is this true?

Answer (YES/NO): NO